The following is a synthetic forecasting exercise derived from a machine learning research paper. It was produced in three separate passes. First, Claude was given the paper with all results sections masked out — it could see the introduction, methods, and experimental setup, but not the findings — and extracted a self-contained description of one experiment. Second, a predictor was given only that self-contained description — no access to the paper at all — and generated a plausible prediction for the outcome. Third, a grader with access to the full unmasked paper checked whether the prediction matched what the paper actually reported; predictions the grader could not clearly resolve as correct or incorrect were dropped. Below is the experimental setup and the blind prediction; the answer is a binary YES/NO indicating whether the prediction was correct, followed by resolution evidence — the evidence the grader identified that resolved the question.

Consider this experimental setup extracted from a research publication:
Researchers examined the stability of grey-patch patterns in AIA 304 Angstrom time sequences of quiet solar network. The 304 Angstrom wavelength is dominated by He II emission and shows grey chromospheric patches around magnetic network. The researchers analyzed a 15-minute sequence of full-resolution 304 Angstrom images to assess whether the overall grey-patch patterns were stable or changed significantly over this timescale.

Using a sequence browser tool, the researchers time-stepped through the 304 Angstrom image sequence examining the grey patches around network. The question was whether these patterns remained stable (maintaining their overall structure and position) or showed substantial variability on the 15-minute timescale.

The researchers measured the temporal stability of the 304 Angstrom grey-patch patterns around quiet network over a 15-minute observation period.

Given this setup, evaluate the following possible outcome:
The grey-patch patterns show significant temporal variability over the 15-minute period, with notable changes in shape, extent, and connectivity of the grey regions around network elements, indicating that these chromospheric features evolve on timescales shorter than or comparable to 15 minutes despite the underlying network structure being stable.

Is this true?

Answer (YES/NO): NO